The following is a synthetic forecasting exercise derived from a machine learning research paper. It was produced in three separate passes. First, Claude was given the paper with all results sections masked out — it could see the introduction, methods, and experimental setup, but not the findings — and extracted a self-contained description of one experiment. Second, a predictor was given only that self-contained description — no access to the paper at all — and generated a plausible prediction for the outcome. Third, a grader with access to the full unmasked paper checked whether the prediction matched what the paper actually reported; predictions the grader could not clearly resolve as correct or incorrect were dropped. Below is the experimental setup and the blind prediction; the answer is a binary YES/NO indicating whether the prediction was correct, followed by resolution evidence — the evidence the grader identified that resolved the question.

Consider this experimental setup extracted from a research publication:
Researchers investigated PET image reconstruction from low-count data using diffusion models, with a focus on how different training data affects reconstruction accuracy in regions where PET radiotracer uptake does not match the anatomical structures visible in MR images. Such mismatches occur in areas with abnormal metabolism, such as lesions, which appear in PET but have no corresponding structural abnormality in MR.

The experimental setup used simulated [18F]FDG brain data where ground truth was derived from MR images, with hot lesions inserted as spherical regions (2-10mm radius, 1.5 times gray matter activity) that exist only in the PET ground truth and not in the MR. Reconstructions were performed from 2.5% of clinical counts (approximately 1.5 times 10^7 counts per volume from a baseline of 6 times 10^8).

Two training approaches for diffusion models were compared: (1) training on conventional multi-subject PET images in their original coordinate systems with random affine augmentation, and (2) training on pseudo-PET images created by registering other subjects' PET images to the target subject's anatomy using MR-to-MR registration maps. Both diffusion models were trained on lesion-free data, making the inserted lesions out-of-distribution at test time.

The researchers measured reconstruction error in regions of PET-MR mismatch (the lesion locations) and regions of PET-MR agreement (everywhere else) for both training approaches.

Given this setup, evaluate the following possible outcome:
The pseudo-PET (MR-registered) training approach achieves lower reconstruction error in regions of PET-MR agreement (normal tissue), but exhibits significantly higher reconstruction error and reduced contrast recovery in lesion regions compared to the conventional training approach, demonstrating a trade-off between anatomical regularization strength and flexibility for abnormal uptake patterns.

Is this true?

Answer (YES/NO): NO